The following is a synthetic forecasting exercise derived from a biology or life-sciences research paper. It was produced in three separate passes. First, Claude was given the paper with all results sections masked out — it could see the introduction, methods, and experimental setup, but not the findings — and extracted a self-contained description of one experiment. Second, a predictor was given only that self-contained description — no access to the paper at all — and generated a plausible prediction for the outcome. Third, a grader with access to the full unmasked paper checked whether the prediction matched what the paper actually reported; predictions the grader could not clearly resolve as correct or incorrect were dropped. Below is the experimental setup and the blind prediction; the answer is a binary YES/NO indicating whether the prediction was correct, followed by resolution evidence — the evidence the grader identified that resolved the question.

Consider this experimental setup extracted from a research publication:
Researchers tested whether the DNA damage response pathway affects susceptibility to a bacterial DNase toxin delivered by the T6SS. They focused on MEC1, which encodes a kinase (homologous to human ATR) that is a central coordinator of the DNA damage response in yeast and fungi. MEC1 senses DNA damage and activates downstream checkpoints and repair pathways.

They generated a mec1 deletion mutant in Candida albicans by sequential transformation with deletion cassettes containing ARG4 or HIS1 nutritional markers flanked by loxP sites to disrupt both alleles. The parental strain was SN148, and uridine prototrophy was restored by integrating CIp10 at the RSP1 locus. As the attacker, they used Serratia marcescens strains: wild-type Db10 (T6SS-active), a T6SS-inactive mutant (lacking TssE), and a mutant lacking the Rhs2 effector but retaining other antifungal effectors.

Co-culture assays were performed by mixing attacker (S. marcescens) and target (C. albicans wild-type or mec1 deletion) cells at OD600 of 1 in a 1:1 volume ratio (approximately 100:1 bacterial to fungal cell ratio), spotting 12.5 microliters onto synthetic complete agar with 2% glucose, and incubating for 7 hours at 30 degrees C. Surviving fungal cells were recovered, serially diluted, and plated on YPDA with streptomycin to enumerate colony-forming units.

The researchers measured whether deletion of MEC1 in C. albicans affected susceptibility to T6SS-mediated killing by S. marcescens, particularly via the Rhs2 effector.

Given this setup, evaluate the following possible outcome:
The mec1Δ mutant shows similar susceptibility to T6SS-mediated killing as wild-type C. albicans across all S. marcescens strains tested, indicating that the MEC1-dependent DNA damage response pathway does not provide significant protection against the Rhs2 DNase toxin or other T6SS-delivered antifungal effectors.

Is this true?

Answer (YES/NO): NO